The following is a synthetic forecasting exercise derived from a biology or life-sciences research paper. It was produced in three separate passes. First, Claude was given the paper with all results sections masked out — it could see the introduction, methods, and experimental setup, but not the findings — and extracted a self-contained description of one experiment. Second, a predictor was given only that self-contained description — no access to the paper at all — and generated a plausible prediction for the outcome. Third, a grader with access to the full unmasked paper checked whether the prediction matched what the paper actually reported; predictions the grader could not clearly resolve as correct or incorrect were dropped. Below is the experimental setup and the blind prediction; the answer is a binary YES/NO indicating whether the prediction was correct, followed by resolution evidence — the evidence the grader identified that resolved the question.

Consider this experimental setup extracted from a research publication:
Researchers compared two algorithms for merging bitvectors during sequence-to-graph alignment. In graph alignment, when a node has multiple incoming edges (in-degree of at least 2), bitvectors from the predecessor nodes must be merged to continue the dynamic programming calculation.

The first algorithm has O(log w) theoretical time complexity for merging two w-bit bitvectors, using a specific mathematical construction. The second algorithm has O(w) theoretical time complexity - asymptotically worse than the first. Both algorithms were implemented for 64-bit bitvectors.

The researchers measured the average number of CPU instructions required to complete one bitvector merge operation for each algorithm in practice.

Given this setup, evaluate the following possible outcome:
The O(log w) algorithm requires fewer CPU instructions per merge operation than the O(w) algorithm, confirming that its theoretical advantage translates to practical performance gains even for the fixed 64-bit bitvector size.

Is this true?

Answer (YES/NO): NO